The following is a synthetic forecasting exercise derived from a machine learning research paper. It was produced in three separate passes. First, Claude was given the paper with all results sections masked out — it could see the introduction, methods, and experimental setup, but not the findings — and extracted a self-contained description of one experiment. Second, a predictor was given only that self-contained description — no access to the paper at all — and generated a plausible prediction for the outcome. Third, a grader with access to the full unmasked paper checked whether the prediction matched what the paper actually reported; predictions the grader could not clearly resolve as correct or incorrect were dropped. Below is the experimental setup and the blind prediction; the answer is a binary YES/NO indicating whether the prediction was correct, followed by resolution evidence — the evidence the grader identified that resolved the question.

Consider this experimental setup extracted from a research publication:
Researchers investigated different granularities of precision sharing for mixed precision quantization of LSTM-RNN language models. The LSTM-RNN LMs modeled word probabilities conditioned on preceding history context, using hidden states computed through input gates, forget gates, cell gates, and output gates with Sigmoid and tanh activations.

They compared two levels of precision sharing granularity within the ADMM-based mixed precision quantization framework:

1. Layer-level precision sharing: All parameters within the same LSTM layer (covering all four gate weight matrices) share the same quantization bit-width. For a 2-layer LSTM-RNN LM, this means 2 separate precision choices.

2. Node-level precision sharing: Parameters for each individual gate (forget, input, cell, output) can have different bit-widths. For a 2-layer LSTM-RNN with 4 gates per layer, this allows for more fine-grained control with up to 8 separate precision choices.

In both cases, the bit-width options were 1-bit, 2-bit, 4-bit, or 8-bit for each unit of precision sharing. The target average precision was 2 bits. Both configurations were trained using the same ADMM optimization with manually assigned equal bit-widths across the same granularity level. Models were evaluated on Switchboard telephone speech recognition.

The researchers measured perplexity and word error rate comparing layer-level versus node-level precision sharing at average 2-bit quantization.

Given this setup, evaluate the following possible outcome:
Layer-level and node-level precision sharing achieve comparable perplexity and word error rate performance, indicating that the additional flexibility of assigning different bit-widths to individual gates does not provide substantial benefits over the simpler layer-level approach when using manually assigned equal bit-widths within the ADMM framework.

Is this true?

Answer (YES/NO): NO